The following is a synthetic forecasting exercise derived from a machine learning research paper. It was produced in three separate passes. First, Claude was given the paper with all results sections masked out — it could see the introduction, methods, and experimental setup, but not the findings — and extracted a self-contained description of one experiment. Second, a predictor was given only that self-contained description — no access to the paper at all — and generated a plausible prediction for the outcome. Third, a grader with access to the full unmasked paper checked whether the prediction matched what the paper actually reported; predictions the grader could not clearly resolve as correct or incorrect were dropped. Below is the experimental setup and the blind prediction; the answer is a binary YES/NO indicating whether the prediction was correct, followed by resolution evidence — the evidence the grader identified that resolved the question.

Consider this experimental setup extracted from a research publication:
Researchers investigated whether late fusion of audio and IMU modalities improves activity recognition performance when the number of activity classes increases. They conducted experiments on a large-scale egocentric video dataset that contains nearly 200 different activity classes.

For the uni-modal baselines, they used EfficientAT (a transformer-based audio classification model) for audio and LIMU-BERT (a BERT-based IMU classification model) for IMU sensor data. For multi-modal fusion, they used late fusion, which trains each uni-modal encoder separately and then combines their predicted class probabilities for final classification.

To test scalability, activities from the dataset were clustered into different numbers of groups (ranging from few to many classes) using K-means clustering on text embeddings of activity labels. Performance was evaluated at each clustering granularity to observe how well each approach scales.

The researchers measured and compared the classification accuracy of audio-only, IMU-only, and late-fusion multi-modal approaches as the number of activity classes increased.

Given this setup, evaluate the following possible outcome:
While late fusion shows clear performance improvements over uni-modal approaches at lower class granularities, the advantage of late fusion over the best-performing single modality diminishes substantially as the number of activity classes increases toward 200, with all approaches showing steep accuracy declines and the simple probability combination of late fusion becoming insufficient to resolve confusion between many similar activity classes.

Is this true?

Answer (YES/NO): NO